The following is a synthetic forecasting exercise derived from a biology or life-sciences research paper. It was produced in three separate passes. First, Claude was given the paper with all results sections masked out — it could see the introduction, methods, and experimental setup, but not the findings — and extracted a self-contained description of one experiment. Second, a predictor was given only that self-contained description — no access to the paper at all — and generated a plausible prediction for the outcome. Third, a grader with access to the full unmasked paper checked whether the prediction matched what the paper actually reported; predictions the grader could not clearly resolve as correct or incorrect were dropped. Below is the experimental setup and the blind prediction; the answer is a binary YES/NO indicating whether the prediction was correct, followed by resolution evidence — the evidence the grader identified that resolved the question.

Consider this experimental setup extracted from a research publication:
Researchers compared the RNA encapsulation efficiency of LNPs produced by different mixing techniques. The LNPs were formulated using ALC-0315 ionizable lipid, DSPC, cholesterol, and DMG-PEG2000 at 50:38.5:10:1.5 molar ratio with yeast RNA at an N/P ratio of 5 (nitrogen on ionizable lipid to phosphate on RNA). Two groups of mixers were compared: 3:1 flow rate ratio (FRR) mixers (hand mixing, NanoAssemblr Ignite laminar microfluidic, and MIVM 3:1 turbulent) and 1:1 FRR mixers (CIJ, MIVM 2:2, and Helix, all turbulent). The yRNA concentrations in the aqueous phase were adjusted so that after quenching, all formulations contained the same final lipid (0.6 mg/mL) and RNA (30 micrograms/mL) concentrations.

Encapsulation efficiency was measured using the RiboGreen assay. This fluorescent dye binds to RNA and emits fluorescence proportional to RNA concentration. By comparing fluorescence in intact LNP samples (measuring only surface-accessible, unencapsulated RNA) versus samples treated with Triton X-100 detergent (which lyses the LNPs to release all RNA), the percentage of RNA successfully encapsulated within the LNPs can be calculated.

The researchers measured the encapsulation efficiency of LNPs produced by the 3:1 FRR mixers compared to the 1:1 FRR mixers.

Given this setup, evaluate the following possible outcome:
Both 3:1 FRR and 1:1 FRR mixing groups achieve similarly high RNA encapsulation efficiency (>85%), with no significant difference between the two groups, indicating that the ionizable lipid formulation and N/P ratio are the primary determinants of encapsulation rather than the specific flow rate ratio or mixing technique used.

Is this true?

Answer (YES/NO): NO